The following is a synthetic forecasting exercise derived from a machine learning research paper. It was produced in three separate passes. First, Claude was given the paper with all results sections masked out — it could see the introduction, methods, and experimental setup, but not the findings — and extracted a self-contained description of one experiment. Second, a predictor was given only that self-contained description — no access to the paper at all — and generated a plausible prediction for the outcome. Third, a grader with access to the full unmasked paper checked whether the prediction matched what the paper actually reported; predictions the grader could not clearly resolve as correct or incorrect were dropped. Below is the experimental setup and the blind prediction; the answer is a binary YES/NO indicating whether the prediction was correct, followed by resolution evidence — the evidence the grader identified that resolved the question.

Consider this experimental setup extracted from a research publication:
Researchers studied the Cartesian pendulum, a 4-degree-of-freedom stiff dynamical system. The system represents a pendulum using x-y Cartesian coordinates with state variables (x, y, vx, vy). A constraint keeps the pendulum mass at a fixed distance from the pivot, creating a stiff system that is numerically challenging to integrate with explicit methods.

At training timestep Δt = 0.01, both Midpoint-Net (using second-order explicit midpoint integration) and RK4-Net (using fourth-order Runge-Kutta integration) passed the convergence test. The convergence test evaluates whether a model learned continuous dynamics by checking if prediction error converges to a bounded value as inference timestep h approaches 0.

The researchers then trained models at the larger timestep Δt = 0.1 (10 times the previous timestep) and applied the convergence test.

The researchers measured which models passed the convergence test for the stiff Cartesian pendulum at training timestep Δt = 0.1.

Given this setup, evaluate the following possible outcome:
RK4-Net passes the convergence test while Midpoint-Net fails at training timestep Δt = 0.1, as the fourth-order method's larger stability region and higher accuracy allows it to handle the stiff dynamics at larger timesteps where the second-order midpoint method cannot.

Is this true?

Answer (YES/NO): YES